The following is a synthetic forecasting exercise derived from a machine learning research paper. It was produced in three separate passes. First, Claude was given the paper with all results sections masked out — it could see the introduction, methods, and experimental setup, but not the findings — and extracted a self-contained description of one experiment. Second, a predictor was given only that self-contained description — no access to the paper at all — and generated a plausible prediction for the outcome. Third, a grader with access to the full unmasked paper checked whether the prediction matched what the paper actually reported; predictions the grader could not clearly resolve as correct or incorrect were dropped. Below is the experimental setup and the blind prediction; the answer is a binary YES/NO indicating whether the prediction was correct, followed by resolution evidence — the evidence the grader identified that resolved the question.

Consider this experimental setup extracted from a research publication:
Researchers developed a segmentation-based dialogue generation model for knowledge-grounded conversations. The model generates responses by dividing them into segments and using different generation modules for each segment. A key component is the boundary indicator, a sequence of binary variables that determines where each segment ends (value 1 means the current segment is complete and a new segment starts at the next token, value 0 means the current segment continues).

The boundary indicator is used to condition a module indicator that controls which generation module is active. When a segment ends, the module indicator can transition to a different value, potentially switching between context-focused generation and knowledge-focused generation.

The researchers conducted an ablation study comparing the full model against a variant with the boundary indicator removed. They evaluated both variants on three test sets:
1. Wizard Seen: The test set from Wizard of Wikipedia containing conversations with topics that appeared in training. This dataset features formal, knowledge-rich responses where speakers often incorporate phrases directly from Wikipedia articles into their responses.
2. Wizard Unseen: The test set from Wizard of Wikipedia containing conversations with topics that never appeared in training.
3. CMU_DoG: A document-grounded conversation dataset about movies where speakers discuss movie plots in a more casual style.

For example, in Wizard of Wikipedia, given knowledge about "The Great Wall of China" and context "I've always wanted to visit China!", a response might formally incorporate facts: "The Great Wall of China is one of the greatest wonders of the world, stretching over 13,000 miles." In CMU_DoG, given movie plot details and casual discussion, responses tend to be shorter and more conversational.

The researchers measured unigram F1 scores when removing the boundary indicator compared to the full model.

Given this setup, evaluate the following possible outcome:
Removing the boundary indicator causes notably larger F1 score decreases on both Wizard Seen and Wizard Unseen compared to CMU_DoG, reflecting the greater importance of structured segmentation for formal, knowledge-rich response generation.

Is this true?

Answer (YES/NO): YES